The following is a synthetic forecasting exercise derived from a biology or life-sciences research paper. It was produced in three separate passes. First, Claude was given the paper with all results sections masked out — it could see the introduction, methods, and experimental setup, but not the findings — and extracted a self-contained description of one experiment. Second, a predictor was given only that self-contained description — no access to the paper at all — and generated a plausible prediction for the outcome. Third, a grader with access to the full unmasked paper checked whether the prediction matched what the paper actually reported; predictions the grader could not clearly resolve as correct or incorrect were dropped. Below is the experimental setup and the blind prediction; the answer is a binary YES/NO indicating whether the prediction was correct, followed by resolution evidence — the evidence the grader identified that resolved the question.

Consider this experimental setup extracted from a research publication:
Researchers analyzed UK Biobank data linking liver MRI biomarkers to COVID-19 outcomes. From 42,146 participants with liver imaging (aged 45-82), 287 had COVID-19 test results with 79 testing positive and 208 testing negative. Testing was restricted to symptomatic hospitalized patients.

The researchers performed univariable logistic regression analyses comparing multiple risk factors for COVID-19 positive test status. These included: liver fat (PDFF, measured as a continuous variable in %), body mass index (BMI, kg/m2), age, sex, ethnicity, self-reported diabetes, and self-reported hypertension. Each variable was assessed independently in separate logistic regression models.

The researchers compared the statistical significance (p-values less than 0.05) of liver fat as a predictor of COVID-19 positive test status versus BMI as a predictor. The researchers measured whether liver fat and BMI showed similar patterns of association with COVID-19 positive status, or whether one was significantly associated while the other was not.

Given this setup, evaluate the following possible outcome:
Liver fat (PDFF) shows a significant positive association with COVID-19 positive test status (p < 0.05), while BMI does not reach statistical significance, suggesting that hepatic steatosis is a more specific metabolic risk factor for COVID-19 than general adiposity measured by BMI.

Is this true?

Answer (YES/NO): NO